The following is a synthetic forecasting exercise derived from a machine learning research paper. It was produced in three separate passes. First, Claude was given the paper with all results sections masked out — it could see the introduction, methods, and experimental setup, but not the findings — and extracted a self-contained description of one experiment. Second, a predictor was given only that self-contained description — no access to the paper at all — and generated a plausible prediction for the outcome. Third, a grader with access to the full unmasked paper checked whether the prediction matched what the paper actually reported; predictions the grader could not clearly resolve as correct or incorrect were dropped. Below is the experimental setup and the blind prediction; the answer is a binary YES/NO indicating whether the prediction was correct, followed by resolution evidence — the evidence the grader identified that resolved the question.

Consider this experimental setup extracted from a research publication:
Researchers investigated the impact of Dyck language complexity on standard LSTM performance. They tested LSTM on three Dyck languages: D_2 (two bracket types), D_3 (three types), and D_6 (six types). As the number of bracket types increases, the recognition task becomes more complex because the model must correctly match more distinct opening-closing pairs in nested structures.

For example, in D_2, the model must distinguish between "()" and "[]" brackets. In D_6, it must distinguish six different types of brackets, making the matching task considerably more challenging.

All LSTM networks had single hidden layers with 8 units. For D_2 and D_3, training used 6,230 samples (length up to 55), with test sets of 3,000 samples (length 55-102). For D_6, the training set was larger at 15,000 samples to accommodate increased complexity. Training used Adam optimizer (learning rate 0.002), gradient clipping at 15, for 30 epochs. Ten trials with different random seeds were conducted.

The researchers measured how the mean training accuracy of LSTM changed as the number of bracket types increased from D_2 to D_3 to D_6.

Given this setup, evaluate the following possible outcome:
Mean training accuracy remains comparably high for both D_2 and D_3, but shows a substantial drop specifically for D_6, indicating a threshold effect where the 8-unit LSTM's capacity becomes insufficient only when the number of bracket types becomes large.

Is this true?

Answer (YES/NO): NO